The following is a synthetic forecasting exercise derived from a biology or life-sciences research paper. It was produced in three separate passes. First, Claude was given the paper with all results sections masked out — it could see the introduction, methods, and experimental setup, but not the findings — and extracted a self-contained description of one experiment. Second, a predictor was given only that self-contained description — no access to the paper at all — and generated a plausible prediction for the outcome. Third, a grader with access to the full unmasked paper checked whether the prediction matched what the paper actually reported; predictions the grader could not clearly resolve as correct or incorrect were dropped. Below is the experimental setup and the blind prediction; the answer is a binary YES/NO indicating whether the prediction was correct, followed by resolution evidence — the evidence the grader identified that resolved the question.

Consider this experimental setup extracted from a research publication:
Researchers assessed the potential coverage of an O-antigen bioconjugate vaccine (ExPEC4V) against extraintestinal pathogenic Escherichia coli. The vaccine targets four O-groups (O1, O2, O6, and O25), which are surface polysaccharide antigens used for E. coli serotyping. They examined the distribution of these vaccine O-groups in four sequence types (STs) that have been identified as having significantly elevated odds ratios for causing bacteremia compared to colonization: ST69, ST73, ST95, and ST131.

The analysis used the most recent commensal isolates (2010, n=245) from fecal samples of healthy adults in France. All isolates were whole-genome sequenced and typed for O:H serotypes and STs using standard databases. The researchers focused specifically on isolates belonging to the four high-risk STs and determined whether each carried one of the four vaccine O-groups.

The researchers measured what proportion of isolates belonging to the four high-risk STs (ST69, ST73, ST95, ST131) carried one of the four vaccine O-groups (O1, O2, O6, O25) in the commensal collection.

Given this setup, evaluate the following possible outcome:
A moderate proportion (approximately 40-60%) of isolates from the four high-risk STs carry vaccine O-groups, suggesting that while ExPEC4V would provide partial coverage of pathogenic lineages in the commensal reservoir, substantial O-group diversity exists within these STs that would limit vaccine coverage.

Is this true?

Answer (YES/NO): NO